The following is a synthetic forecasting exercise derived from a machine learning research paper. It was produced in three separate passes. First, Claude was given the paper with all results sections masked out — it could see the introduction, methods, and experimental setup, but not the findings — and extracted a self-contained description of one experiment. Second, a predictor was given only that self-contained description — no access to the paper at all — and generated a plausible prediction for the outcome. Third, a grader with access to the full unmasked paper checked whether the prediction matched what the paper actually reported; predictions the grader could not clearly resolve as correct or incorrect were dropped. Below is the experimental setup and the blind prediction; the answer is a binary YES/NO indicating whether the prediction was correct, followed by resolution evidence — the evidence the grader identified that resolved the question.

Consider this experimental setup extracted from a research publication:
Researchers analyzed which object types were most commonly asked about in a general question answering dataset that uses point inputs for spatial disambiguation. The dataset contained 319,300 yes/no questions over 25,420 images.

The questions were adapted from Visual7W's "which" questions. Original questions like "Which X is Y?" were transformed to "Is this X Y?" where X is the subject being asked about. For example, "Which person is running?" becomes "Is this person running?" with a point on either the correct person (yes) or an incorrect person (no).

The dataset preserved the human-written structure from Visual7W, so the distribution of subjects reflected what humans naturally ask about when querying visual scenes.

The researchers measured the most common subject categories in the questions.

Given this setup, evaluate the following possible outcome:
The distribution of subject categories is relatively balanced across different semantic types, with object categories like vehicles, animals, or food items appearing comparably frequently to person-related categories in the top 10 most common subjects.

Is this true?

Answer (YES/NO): NO